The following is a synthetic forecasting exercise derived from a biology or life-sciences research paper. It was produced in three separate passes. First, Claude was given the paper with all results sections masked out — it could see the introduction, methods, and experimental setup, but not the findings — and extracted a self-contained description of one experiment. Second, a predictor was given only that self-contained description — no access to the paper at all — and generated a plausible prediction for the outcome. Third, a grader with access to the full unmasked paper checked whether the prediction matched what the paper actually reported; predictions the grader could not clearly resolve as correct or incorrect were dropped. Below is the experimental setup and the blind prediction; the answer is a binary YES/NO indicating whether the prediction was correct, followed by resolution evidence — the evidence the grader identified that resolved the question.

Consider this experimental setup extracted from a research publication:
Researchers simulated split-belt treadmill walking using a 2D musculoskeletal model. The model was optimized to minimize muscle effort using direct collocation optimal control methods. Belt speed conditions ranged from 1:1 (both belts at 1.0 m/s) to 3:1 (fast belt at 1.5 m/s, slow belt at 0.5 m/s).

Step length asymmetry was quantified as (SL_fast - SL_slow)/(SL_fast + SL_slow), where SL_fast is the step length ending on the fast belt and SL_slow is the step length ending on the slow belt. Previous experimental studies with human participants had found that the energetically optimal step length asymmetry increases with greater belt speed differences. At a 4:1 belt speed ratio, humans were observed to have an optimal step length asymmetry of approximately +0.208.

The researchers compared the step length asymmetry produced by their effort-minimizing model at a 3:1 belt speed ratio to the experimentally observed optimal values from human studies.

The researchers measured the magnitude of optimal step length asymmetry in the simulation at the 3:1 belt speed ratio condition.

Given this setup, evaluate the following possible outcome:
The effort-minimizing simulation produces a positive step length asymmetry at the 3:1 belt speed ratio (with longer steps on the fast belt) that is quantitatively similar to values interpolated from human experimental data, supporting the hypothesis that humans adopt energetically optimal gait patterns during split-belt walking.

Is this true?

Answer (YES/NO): NO